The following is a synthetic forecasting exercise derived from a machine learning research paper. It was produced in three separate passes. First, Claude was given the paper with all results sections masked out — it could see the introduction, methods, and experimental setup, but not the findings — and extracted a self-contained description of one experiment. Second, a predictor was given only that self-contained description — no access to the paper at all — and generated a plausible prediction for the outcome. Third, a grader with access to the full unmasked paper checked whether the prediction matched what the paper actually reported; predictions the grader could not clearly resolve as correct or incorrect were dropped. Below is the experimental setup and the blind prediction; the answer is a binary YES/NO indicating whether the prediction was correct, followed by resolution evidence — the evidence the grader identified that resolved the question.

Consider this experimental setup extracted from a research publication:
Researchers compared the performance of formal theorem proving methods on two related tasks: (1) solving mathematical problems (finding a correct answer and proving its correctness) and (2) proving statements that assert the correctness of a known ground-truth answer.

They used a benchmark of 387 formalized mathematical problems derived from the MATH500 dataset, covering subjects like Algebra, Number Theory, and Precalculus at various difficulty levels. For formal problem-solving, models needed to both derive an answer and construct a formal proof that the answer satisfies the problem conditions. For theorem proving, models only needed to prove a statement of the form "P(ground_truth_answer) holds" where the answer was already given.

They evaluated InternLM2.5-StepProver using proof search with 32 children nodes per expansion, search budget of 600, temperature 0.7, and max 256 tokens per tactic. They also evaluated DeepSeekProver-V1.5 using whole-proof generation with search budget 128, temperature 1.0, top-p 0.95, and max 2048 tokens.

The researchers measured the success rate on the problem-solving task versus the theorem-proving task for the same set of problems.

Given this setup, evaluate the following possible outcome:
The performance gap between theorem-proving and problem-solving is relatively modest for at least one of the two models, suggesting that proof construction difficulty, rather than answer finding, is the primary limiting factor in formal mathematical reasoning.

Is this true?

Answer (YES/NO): NO